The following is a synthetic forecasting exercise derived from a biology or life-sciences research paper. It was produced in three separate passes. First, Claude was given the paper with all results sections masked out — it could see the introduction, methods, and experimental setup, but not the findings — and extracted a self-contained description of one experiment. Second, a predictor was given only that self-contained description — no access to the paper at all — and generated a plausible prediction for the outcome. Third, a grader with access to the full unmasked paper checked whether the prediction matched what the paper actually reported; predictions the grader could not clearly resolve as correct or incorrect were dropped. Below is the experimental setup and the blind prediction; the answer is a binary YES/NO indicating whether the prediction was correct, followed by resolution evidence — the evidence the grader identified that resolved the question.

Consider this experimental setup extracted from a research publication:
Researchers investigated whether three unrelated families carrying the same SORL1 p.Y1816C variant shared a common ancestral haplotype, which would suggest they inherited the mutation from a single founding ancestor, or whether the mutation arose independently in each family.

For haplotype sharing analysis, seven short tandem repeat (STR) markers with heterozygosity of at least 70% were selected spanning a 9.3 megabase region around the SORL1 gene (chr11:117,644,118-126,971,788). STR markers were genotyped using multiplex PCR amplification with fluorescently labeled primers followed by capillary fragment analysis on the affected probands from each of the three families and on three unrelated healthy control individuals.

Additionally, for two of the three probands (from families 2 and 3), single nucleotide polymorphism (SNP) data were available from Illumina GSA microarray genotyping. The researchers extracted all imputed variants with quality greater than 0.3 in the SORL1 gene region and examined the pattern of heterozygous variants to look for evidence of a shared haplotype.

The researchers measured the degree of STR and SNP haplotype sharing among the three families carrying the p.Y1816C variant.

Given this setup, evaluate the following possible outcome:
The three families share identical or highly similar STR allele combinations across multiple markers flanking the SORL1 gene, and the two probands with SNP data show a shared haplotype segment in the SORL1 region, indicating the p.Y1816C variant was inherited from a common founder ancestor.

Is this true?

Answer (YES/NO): NO